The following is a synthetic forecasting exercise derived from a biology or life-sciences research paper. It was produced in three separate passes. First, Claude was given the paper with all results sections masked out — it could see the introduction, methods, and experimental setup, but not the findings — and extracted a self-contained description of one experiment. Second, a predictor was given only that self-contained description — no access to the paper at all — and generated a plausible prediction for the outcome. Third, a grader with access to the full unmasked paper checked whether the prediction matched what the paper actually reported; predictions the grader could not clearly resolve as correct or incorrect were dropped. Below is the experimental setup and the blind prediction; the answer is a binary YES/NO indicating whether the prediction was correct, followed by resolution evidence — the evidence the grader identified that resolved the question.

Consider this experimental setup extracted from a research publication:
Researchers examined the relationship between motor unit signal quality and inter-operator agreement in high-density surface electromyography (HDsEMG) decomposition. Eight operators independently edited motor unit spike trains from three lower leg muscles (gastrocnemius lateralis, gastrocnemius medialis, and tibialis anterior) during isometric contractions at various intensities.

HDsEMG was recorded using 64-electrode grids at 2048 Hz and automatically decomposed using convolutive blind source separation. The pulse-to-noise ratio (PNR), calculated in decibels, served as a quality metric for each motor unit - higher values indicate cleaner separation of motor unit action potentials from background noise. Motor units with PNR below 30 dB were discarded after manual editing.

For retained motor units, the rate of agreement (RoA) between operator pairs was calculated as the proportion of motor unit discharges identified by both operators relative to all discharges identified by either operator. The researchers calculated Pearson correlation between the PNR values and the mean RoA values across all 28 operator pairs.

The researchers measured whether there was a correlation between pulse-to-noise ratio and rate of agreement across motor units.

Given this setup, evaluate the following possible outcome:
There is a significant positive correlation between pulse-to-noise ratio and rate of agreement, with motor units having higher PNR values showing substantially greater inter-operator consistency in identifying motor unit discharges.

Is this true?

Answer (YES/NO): NO